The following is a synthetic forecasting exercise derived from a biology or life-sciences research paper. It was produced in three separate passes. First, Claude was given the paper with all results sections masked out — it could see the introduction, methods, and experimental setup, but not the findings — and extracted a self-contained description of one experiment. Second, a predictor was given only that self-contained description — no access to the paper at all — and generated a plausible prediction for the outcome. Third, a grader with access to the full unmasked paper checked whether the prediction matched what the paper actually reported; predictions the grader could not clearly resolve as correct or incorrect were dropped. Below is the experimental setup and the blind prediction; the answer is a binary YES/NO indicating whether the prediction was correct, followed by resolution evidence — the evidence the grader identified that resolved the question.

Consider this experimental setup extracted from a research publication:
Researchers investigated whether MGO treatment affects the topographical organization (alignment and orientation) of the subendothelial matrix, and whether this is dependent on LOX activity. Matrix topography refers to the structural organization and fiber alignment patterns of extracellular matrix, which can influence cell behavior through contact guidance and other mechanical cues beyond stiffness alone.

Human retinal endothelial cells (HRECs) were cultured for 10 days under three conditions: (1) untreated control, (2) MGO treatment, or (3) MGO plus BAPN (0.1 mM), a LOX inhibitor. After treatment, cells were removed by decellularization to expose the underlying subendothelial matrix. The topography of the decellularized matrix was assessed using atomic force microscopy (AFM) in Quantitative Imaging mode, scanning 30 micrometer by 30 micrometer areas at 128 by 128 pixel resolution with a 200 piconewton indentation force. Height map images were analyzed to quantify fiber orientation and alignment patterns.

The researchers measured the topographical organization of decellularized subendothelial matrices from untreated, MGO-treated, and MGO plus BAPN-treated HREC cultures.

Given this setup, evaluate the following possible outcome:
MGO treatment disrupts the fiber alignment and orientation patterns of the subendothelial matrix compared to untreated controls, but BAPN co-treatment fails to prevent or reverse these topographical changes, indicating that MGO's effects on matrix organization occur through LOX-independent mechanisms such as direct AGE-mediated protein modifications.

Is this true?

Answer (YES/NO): NO